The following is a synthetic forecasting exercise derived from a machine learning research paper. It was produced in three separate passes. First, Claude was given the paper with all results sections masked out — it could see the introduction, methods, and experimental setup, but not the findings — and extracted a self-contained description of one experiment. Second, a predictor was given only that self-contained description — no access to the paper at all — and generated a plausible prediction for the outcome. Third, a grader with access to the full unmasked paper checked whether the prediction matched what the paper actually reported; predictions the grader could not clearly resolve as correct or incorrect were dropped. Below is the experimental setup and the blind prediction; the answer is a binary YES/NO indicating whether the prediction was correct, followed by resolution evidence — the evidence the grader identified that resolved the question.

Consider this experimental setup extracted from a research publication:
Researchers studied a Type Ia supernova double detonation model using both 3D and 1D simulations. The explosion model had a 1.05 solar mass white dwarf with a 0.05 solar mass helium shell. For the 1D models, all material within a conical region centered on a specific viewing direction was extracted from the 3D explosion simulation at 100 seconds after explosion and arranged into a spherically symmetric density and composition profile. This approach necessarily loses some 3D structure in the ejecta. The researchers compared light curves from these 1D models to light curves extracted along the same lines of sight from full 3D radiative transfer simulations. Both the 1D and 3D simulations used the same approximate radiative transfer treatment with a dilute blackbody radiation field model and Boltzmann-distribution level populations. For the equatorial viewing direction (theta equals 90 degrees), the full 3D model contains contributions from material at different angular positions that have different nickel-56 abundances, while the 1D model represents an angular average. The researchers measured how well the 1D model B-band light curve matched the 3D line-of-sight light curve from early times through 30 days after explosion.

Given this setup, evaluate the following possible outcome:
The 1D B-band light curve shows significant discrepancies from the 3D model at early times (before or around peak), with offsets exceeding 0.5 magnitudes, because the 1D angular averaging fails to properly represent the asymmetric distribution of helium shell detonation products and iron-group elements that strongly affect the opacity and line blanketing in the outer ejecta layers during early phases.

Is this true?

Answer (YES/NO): NO